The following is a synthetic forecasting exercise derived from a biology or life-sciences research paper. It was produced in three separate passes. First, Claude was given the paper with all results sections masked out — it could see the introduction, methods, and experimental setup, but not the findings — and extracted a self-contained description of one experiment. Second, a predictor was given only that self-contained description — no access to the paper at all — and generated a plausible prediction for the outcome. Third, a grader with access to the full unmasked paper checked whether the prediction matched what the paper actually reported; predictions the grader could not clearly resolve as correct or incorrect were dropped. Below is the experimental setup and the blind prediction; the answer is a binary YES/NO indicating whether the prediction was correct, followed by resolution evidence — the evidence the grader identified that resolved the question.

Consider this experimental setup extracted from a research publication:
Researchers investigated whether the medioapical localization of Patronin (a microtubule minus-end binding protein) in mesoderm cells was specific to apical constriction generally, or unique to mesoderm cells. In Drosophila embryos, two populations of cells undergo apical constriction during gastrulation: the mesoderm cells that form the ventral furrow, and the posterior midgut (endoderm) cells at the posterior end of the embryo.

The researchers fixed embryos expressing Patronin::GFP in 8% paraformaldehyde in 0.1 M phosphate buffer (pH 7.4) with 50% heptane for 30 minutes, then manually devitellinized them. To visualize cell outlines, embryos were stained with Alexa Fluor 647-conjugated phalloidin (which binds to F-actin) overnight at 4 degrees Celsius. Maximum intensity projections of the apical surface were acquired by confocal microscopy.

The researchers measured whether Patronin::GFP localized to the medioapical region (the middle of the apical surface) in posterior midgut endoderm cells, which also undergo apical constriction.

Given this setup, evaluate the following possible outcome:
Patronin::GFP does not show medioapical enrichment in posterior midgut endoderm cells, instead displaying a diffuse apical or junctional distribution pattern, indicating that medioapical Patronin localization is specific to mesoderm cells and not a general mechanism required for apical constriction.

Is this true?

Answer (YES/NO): NO